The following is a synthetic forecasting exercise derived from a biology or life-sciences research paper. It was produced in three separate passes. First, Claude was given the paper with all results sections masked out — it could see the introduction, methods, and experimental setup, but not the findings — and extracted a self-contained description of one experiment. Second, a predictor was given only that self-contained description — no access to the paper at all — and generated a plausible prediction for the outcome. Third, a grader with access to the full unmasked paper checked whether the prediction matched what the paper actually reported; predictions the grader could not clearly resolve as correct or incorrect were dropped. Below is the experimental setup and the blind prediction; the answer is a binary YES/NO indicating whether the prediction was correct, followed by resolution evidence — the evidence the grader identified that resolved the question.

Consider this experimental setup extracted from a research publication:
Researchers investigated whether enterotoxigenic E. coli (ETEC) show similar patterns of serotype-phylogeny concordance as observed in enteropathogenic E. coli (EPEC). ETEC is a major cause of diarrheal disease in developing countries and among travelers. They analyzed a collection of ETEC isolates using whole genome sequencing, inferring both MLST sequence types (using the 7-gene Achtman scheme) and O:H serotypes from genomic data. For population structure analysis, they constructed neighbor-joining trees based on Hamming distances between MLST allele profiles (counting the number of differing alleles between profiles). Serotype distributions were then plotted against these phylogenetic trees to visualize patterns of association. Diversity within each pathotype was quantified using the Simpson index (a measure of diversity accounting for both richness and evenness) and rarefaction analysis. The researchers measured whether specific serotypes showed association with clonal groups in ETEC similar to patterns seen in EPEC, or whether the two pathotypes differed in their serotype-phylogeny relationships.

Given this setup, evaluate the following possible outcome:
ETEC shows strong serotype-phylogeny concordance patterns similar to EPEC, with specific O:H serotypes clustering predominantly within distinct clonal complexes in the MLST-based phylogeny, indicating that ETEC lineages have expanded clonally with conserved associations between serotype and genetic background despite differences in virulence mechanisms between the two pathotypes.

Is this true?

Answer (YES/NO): NO